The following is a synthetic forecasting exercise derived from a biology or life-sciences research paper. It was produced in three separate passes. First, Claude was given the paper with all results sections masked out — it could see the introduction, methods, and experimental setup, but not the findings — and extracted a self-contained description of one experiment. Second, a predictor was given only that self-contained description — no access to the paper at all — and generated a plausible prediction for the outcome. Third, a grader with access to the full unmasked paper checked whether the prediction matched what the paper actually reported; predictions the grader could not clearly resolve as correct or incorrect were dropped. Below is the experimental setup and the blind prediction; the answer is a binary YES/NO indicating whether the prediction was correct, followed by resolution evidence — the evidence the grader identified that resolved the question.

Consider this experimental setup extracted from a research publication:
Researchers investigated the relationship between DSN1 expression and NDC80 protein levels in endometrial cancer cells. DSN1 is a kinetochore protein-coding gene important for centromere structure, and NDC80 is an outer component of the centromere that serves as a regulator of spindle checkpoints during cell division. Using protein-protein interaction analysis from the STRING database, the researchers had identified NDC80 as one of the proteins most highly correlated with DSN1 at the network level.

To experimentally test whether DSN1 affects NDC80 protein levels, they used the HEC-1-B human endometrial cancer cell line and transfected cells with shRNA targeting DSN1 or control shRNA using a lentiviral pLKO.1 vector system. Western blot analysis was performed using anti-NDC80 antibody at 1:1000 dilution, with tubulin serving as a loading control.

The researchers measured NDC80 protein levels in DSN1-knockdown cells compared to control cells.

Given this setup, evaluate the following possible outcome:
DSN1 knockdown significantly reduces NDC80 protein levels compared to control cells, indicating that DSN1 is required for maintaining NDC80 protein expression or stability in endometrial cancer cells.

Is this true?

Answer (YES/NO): YES